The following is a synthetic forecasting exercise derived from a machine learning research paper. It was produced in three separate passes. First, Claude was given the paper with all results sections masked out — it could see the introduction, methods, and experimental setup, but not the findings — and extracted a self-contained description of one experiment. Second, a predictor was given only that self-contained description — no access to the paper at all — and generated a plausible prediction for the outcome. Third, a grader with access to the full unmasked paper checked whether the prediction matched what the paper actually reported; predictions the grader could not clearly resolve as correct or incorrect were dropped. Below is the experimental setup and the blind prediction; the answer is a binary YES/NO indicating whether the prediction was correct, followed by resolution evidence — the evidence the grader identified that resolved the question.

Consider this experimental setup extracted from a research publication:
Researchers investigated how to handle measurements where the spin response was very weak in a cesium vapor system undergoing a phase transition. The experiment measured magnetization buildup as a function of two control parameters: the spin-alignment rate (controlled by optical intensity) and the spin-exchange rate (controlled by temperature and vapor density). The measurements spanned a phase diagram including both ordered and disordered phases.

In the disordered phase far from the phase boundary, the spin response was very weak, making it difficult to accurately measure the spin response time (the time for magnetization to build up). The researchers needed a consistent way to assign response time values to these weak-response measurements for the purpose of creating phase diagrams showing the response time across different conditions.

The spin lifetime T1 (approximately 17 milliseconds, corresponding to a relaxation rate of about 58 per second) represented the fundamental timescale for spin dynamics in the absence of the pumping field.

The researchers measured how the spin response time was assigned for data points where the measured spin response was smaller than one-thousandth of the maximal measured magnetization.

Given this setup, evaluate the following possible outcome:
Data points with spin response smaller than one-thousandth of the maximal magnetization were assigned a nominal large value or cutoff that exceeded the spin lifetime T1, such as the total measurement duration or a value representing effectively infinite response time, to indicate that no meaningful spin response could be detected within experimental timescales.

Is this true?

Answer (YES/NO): NO